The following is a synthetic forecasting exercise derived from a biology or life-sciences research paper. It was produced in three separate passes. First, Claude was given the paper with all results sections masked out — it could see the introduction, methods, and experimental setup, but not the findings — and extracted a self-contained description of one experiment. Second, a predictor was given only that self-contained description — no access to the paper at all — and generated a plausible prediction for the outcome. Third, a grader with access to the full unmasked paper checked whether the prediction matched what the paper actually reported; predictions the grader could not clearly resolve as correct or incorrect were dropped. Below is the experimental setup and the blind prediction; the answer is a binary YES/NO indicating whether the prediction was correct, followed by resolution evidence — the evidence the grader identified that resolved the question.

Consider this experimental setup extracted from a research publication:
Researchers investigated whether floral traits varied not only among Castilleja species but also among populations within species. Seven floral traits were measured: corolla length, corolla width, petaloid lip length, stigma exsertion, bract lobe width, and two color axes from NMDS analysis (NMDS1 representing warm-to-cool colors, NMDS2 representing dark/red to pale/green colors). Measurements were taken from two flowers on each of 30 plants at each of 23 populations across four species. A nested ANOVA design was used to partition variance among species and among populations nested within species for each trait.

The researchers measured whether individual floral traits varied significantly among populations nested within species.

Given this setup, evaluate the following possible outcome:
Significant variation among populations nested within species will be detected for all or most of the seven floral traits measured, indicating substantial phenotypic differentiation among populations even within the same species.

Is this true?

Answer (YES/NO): YES